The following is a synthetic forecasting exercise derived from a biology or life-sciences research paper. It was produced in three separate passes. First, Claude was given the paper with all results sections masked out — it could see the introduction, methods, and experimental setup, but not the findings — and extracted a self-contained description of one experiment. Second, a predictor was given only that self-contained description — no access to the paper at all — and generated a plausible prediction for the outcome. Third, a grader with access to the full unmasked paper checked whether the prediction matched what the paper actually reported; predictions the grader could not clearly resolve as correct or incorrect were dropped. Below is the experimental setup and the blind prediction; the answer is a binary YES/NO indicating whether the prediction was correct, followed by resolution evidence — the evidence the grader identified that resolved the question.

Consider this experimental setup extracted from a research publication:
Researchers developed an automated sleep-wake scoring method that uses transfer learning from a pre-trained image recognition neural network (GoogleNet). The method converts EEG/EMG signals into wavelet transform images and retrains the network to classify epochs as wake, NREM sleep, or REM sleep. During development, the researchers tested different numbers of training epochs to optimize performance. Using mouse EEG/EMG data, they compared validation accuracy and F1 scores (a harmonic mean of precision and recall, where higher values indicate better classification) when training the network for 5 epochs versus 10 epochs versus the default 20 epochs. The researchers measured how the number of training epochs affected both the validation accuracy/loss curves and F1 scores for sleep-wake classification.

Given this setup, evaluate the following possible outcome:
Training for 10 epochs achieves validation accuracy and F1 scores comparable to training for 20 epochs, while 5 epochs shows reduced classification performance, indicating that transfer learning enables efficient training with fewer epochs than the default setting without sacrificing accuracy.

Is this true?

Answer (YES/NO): YES